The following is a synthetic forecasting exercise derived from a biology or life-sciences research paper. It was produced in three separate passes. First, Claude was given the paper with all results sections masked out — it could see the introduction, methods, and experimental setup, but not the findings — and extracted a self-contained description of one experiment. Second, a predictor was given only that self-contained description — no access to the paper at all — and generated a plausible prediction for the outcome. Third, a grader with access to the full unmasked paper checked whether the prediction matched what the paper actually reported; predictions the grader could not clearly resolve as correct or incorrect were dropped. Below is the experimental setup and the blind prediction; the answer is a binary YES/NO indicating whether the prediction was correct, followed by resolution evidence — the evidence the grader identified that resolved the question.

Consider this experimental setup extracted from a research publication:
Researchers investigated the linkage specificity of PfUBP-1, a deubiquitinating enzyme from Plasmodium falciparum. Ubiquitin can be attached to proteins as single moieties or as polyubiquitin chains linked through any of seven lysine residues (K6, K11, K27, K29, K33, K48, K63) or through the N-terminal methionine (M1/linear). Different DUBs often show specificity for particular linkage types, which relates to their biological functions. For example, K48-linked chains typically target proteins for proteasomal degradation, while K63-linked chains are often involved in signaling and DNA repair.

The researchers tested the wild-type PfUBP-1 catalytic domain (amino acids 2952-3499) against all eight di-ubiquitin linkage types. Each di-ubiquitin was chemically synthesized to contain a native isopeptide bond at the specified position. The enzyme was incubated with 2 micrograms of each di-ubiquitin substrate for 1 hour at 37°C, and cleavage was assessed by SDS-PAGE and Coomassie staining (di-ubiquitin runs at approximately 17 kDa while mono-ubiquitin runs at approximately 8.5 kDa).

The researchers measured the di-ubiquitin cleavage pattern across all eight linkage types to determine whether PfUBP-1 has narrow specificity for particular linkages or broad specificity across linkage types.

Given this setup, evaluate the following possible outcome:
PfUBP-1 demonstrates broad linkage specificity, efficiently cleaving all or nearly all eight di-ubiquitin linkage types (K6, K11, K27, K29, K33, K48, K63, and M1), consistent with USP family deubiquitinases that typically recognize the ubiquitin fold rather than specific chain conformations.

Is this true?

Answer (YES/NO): NO